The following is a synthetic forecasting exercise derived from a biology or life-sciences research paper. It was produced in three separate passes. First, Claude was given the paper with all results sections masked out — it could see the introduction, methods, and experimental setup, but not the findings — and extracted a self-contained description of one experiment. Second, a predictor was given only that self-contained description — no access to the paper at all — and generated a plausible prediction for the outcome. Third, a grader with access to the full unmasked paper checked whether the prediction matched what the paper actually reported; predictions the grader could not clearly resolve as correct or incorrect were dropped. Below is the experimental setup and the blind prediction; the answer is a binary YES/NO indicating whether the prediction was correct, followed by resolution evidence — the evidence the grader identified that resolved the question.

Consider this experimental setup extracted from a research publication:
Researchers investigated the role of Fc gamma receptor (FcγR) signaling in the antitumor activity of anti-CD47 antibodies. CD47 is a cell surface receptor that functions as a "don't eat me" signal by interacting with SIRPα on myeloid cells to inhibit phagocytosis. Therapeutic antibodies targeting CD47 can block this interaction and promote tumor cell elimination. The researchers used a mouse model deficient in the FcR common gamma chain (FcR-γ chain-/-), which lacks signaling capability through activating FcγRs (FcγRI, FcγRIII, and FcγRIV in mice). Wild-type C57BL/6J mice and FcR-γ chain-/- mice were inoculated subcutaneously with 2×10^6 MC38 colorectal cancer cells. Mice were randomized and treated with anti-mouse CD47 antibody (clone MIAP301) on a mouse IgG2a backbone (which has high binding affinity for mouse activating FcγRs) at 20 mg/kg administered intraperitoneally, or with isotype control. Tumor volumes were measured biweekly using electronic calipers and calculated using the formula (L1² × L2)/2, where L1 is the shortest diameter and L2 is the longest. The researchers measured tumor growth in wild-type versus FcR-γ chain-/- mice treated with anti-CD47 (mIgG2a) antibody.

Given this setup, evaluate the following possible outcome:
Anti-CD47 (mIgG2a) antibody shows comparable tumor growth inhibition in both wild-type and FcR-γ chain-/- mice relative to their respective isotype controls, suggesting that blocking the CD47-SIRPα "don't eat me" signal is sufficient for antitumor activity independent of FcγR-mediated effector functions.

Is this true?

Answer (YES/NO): NO